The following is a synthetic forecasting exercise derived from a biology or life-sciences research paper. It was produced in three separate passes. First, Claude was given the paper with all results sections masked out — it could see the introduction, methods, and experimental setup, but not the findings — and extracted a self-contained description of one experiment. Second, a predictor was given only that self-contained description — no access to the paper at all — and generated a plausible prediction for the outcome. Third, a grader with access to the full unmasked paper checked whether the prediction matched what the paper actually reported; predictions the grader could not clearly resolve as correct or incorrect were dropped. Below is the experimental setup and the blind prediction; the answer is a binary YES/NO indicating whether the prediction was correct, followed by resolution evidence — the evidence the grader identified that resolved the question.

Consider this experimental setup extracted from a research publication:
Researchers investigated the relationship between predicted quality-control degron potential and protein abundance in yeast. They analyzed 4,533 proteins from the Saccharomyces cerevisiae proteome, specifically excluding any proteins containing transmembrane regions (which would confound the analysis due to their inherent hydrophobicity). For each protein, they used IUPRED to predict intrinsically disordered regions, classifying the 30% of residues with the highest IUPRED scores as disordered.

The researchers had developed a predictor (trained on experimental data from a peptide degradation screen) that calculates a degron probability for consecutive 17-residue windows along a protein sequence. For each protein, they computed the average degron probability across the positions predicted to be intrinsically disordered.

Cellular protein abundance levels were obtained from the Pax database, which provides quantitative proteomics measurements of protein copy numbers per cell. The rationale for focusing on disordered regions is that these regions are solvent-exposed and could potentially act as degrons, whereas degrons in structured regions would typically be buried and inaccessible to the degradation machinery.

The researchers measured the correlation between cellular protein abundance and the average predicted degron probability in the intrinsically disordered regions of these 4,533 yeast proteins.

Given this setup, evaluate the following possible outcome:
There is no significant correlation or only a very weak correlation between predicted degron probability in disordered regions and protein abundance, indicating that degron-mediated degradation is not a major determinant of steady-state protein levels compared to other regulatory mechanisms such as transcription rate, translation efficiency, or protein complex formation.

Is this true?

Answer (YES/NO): NO